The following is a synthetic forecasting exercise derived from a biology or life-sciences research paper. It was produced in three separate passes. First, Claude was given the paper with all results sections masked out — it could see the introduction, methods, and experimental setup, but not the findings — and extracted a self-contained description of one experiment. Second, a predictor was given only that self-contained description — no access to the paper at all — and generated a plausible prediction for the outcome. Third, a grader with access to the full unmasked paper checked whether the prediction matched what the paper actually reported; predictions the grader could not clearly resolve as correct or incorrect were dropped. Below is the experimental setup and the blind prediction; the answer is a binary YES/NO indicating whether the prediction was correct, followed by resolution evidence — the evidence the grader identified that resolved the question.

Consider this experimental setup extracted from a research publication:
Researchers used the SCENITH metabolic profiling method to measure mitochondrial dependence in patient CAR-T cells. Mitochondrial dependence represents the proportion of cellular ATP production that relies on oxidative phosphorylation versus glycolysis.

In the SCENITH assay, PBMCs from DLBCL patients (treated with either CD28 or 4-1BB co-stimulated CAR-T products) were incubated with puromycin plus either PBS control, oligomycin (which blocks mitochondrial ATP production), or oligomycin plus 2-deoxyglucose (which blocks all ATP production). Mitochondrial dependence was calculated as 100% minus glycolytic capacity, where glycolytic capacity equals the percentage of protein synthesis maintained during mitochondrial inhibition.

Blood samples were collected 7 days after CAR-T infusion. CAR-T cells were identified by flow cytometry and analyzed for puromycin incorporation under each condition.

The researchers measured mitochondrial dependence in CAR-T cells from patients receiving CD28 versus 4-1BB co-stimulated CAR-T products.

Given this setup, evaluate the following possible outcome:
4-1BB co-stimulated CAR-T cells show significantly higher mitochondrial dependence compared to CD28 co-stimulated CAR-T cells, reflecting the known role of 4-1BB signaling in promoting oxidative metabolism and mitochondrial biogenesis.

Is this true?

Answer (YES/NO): YES